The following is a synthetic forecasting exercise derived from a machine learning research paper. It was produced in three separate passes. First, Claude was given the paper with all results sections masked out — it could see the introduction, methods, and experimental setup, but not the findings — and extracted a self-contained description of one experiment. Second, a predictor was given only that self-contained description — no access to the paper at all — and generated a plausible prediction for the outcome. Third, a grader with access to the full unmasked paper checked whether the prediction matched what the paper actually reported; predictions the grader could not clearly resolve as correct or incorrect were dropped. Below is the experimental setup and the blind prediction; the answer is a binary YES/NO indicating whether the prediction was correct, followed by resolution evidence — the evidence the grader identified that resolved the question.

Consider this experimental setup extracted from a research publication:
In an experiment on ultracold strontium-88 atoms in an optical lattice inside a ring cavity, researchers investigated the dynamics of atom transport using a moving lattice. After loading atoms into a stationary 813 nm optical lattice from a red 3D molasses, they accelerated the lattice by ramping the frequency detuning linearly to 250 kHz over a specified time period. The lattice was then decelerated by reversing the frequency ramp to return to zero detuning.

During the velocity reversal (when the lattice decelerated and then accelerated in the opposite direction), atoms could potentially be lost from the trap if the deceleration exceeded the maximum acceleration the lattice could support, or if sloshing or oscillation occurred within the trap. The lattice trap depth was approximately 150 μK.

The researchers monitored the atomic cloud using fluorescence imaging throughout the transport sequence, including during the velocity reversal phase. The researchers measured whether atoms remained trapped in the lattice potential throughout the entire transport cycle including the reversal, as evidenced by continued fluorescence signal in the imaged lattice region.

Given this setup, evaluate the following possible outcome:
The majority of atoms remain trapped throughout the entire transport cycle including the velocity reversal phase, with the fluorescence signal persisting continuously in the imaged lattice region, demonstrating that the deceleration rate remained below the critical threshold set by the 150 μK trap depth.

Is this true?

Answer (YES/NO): YES